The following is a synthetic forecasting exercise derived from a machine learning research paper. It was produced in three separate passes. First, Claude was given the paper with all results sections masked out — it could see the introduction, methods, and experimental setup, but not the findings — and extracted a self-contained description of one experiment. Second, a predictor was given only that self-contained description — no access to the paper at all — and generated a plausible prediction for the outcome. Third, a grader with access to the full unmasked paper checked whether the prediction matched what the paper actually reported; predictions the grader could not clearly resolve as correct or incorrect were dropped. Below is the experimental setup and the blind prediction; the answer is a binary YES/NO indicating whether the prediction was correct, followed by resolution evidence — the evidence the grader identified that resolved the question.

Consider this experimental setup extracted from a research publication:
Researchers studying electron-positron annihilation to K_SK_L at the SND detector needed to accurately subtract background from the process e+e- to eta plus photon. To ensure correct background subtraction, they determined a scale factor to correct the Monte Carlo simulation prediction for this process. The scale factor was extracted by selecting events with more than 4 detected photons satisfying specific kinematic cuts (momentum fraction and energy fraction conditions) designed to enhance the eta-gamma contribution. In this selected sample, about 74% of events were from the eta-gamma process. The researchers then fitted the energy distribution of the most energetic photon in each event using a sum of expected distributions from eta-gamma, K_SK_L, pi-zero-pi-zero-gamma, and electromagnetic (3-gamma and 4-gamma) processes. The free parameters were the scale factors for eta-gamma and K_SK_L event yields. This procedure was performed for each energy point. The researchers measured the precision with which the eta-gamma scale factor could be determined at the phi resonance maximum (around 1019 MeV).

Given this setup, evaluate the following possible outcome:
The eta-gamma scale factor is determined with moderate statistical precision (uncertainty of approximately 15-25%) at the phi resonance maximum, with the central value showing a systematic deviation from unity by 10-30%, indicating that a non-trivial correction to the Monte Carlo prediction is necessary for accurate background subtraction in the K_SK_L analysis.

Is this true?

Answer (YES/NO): NO